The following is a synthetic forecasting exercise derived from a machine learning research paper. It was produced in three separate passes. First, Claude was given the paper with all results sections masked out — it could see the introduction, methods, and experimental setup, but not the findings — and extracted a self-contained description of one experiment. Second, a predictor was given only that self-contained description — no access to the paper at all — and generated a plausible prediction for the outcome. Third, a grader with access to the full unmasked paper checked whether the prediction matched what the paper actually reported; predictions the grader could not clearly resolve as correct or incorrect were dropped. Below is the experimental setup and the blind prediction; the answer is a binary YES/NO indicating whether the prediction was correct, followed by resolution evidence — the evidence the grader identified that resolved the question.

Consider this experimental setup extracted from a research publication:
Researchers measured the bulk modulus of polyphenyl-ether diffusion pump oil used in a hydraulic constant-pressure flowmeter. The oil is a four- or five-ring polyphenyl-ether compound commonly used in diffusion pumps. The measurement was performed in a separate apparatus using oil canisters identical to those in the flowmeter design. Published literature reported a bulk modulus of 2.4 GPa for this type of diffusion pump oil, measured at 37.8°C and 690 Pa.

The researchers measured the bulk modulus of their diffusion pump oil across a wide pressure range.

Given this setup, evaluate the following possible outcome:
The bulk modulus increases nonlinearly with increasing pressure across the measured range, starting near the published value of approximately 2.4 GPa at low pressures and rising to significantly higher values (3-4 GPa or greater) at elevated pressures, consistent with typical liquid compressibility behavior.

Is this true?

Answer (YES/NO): NO